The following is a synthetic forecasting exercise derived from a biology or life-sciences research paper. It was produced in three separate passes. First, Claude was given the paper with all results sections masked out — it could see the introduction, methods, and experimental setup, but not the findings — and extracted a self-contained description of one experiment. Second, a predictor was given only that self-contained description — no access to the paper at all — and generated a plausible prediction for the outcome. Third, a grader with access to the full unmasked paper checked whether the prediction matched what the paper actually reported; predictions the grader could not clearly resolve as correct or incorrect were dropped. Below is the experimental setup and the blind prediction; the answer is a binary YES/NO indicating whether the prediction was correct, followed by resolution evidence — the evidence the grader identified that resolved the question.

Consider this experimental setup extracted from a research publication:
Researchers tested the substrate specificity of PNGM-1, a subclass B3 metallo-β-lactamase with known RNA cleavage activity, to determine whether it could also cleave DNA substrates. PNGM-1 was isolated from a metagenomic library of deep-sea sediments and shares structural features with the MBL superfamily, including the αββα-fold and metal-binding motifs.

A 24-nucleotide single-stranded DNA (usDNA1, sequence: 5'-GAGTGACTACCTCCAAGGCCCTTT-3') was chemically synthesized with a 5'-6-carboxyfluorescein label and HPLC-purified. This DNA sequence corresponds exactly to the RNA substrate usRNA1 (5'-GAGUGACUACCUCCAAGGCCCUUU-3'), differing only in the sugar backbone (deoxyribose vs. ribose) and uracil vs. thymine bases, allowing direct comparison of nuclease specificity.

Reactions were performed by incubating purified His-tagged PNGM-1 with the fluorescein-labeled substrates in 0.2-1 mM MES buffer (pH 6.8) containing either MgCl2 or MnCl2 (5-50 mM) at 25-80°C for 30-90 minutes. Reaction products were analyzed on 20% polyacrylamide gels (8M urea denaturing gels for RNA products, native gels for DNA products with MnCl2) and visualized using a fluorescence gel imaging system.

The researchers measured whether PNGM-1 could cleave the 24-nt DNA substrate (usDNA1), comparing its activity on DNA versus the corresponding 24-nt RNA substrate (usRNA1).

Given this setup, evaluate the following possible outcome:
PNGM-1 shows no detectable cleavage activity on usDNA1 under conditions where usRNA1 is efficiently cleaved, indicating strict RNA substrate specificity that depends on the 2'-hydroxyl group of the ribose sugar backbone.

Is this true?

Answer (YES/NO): YES